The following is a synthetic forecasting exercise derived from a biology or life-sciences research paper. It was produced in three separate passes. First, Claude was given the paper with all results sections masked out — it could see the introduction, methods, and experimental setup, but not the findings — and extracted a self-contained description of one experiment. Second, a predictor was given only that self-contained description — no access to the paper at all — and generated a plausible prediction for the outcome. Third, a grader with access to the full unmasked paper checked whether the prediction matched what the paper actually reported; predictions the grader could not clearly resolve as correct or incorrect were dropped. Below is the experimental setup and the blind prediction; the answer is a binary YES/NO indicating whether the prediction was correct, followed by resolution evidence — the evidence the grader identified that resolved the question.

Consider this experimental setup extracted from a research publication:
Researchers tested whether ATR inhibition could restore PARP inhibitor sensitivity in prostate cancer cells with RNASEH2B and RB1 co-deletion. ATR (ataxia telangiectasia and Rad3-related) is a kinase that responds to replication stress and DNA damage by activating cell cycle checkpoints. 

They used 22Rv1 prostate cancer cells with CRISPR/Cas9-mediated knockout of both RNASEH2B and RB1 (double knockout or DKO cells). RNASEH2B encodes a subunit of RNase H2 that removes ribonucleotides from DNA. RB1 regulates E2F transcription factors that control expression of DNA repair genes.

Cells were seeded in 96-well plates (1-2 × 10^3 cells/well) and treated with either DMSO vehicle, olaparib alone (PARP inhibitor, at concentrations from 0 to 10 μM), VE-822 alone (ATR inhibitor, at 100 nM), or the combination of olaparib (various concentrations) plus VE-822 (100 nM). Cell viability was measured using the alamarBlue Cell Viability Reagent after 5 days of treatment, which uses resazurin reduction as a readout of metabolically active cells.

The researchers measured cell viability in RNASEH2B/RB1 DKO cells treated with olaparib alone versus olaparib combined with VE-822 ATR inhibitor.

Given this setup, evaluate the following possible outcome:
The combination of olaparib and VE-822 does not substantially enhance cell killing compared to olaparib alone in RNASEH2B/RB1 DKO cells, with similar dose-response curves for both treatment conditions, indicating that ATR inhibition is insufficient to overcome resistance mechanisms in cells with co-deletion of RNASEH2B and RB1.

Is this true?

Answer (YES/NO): NO